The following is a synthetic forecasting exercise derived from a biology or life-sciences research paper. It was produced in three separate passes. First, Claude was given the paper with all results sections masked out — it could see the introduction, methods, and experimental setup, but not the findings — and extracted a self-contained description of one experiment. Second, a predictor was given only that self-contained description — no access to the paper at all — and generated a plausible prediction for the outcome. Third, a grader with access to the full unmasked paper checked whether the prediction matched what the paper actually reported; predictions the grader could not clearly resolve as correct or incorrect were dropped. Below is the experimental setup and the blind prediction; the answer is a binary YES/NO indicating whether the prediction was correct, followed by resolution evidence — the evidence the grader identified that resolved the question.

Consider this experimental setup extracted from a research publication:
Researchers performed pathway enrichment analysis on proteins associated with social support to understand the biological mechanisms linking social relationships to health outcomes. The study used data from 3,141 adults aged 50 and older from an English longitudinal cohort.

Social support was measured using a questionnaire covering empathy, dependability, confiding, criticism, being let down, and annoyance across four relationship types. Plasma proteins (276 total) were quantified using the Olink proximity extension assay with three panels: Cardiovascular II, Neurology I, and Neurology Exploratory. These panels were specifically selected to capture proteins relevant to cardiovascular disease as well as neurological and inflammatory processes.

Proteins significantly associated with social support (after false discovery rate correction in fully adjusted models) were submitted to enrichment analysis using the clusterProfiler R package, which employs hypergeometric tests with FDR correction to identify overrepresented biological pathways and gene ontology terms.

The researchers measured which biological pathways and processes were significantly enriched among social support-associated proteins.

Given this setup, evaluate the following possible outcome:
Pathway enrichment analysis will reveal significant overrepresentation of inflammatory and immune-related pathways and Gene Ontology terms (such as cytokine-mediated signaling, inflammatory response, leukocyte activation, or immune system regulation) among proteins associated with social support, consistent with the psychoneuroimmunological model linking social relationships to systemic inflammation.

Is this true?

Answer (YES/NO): YES